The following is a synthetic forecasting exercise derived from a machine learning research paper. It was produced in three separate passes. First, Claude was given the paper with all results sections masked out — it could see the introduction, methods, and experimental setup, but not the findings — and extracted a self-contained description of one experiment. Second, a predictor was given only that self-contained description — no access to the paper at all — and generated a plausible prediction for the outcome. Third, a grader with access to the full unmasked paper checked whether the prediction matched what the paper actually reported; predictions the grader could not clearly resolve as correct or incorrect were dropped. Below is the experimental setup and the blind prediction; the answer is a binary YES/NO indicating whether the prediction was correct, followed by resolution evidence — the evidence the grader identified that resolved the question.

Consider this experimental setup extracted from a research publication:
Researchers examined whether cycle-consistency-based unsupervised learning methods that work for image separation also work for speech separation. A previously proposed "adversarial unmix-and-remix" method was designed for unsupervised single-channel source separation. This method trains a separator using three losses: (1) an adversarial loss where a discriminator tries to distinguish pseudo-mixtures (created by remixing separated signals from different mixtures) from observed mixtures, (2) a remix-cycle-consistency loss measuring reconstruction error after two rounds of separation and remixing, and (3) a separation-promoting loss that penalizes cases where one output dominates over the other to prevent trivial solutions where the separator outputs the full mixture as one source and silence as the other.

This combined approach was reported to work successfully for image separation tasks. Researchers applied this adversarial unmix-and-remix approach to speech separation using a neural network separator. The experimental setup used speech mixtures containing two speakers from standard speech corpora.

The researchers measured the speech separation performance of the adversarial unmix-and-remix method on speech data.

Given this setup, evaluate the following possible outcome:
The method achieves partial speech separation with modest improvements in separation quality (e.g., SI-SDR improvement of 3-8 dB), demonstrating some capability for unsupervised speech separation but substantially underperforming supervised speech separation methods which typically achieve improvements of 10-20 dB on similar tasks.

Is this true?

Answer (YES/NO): NO